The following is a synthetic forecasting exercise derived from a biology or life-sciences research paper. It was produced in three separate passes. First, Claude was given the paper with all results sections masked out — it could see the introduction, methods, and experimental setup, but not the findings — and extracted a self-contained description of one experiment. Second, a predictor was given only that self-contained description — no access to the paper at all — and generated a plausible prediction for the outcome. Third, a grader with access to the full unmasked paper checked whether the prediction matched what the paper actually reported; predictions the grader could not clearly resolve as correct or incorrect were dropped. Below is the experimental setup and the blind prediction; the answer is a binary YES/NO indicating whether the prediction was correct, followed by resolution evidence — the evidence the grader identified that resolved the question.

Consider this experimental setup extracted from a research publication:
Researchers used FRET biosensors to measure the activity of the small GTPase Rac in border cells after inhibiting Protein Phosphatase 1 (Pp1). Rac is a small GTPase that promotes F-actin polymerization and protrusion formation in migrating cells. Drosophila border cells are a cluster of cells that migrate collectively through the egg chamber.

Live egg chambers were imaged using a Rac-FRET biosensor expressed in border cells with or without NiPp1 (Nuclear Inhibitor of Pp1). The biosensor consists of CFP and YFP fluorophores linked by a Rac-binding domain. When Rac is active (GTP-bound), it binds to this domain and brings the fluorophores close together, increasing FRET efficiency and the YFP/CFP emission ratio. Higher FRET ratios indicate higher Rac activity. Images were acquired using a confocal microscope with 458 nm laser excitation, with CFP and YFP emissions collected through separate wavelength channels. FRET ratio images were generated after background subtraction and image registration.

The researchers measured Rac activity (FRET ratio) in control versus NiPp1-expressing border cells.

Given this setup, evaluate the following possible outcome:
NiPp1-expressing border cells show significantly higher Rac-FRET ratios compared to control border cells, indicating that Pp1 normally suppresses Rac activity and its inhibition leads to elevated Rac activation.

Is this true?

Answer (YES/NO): NO